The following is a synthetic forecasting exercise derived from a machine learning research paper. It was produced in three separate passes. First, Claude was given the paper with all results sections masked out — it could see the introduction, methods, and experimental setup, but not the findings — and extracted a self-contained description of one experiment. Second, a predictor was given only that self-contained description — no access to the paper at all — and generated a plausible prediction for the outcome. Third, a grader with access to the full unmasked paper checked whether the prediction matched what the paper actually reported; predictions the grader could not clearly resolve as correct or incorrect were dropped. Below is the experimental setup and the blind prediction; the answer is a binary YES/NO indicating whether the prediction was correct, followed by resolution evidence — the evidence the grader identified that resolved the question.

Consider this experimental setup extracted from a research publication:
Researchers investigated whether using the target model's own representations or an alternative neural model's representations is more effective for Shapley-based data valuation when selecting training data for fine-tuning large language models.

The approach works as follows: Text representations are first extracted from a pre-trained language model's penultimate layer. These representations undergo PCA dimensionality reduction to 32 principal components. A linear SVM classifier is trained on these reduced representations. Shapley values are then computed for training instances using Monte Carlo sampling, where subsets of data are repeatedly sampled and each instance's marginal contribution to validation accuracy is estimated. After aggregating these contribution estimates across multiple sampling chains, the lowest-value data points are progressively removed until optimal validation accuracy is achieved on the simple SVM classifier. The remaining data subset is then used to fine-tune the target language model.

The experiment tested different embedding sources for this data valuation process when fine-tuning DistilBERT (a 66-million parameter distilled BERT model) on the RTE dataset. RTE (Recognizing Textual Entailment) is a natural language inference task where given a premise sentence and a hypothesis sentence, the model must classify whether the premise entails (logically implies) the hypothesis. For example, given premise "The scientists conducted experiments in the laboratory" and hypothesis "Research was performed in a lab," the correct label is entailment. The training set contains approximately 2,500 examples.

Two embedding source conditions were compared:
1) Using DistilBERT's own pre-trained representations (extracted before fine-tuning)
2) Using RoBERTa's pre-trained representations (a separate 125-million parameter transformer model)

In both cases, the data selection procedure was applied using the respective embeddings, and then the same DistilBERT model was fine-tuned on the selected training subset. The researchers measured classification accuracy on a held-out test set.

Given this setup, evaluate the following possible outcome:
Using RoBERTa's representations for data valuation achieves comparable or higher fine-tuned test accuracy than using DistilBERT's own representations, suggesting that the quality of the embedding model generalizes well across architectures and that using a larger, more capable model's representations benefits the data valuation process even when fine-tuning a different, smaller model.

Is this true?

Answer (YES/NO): NO